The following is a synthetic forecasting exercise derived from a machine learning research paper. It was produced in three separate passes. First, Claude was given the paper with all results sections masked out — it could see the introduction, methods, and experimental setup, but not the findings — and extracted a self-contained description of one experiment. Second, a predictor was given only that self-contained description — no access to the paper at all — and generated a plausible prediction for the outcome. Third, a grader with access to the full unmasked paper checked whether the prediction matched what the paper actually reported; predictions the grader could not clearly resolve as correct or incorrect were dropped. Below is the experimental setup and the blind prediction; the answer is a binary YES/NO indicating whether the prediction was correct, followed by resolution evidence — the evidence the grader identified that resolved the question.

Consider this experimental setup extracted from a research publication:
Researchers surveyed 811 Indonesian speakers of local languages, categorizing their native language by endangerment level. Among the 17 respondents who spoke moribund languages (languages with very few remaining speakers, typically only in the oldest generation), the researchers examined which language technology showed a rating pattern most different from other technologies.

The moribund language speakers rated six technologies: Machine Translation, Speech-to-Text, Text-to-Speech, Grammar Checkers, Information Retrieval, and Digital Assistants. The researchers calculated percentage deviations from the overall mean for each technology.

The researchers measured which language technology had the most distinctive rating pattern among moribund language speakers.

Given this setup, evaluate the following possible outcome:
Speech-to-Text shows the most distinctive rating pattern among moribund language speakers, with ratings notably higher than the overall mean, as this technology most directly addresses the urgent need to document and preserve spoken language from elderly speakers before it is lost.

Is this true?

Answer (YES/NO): NO